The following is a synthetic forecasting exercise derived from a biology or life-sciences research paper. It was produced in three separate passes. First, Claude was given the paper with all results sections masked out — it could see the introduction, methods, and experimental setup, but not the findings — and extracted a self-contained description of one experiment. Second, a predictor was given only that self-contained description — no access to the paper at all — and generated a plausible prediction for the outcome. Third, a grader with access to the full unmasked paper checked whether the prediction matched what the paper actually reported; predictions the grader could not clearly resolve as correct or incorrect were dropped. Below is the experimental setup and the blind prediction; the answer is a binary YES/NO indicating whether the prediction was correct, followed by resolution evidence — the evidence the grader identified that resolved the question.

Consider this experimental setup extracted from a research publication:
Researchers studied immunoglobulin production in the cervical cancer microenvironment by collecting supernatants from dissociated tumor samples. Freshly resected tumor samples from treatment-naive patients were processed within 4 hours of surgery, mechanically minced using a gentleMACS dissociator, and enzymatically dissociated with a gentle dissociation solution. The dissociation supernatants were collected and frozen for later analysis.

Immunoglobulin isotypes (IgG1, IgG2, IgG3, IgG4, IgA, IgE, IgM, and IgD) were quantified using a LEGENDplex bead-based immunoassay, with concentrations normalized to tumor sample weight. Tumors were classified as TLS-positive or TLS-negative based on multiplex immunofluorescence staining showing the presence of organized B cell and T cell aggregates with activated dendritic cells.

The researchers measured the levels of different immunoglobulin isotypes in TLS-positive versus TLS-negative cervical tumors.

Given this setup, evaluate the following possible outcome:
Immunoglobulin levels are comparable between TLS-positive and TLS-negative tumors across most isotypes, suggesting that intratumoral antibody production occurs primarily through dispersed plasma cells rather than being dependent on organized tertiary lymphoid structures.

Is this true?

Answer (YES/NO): NO